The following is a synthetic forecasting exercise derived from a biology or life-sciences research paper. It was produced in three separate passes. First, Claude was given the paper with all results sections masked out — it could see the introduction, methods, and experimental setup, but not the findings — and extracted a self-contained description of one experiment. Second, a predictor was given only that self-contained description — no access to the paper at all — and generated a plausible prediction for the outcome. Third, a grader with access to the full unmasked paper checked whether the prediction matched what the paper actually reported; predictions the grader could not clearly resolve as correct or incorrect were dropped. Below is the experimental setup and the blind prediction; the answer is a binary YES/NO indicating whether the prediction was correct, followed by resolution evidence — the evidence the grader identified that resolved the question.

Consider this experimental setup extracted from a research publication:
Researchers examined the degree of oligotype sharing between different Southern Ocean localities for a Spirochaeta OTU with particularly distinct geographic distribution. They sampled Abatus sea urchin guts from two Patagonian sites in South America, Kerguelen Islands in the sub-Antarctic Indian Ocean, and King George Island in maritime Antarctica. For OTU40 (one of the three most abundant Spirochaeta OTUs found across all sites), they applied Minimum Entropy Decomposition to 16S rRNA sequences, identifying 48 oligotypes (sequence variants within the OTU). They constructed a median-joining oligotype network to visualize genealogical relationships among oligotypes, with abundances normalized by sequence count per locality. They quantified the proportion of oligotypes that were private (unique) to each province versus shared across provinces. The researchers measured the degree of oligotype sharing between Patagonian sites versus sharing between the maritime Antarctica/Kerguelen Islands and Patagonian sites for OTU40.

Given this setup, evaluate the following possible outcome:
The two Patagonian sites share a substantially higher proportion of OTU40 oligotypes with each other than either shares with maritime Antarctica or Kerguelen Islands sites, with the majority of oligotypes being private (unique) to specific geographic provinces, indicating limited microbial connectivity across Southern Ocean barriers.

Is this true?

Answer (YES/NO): YES